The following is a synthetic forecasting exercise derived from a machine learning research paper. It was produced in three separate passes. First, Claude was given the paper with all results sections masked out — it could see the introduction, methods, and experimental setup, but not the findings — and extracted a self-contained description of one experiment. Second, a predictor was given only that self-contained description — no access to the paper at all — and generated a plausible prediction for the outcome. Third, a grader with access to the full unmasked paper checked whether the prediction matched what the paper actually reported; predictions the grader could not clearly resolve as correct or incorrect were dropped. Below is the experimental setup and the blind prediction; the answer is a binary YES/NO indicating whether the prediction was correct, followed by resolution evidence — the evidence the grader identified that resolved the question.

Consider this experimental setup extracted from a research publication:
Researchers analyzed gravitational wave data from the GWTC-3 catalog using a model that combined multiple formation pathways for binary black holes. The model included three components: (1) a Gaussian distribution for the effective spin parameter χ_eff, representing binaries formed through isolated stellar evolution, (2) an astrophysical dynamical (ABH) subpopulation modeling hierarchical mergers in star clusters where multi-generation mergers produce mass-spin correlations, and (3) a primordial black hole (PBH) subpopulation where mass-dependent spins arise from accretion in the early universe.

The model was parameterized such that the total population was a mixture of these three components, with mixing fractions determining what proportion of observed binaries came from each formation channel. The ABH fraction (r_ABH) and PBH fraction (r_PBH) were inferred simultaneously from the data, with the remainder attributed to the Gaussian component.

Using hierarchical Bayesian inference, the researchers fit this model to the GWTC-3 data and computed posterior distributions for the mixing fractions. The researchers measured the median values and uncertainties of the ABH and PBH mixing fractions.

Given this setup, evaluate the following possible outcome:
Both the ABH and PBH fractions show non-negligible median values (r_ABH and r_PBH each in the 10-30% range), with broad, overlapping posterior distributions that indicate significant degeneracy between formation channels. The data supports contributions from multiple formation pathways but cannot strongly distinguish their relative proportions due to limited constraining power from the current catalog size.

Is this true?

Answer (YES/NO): NO